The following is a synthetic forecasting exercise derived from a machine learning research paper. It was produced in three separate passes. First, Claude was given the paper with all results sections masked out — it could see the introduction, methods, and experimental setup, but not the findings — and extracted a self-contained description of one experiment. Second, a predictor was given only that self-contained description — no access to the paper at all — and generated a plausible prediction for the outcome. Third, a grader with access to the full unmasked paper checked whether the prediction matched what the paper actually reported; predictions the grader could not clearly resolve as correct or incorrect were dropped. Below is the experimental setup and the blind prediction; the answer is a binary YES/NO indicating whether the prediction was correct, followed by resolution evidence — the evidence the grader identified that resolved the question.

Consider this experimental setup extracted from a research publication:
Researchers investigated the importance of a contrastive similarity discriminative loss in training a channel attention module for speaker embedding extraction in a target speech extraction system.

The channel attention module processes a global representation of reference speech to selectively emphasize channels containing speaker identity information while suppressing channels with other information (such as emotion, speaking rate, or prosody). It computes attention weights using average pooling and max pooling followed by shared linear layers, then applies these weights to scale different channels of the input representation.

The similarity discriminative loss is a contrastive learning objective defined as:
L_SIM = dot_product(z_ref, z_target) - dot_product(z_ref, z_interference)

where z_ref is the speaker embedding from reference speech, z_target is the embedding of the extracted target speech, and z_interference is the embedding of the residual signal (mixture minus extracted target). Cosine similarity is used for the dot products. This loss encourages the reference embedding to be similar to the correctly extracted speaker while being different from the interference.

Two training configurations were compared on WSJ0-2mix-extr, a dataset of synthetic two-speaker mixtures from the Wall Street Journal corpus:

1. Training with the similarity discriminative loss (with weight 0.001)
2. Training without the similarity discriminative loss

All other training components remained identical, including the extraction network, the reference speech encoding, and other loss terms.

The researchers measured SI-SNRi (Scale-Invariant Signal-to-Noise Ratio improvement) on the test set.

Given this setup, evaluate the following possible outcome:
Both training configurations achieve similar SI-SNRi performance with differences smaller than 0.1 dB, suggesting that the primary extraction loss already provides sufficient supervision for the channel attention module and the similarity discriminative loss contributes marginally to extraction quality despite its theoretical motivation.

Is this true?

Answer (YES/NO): NO